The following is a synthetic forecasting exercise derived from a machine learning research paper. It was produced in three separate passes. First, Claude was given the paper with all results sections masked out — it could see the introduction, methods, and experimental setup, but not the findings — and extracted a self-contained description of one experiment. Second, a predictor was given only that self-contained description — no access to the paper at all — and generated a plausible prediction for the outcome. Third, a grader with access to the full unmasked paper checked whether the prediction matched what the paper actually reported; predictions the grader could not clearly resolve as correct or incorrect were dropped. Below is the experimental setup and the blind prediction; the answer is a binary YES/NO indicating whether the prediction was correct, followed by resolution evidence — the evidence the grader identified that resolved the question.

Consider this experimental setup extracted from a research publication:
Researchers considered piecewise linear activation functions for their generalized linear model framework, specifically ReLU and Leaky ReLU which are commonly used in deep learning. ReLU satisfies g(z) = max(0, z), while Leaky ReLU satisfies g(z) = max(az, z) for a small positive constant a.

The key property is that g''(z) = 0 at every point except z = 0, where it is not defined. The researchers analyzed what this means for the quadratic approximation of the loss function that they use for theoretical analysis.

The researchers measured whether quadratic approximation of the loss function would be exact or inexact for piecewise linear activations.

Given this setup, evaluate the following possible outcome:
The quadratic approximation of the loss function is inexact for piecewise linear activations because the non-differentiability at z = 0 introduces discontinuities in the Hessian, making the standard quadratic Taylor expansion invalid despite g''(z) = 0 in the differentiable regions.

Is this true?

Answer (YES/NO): NO